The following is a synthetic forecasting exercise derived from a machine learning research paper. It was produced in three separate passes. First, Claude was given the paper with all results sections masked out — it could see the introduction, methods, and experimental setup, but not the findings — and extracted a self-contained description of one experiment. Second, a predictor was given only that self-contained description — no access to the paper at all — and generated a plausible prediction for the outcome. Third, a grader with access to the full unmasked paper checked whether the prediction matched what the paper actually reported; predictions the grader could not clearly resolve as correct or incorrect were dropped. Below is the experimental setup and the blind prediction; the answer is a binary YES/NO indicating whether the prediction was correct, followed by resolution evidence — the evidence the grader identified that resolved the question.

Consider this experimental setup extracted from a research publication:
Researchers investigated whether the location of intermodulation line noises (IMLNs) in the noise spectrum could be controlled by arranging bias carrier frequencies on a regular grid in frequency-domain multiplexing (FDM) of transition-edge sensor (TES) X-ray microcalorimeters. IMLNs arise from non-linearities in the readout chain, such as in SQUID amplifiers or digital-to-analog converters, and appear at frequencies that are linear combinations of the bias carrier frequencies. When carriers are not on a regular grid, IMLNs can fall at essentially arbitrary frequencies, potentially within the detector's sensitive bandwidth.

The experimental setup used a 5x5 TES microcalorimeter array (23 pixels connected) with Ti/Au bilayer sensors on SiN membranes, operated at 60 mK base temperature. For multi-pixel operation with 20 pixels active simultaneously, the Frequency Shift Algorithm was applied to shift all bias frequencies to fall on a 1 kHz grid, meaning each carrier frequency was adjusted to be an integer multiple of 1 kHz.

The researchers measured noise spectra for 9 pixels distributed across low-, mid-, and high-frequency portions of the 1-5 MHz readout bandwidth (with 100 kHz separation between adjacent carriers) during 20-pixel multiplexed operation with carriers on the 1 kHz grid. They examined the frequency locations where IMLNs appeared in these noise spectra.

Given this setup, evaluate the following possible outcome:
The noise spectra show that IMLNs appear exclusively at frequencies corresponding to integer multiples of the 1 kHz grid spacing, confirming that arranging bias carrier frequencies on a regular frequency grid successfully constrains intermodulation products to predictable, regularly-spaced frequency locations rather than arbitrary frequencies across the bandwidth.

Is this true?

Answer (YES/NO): YES